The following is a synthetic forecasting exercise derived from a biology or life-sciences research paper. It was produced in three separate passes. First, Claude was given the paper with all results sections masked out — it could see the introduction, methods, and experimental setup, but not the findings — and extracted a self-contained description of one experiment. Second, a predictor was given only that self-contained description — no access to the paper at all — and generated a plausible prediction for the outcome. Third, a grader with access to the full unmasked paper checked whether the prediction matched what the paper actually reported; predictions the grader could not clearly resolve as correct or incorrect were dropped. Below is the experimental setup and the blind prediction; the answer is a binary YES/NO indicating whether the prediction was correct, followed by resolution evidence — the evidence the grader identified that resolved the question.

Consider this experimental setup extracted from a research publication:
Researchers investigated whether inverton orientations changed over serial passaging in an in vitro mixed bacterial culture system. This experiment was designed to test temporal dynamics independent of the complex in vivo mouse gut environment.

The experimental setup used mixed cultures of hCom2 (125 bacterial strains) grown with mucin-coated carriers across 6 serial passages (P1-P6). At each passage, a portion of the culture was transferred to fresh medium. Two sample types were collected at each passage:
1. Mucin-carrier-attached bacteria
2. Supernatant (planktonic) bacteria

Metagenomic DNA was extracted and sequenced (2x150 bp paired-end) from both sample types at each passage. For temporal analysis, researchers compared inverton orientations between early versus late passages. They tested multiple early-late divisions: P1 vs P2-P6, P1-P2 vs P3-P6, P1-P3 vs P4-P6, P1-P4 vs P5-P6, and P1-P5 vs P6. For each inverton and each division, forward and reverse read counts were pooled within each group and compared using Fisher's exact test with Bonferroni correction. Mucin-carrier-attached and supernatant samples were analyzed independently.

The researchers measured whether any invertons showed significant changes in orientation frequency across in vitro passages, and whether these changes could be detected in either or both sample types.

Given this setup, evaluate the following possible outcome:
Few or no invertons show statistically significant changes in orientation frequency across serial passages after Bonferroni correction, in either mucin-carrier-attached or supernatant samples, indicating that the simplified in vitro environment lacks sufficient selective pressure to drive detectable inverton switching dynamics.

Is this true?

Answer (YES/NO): NO